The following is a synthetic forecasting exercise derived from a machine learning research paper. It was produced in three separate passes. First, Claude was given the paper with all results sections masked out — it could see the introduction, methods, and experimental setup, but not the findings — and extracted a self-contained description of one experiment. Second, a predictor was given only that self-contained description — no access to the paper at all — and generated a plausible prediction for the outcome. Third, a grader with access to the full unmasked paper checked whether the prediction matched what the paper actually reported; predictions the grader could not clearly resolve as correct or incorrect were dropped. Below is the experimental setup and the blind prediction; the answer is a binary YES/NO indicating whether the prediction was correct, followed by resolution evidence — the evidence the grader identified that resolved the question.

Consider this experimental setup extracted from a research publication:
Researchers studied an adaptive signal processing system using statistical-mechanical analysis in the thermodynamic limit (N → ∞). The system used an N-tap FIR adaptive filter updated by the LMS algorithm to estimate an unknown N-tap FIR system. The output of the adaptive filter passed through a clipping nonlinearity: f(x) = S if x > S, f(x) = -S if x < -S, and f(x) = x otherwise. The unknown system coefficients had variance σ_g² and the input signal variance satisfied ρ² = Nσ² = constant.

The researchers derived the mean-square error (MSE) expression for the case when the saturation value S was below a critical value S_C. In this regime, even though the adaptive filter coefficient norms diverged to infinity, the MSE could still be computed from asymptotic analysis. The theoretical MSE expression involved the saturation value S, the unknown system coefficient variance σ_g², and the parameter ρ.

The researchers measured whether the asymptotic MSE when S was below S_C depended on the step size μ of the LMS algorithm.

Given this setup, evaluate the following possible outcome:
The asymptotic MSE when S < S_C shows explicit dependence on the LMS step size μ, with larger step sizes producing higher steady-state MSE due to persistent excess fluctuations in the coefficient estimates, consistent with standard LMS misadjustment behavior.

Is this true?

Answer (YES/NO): NO